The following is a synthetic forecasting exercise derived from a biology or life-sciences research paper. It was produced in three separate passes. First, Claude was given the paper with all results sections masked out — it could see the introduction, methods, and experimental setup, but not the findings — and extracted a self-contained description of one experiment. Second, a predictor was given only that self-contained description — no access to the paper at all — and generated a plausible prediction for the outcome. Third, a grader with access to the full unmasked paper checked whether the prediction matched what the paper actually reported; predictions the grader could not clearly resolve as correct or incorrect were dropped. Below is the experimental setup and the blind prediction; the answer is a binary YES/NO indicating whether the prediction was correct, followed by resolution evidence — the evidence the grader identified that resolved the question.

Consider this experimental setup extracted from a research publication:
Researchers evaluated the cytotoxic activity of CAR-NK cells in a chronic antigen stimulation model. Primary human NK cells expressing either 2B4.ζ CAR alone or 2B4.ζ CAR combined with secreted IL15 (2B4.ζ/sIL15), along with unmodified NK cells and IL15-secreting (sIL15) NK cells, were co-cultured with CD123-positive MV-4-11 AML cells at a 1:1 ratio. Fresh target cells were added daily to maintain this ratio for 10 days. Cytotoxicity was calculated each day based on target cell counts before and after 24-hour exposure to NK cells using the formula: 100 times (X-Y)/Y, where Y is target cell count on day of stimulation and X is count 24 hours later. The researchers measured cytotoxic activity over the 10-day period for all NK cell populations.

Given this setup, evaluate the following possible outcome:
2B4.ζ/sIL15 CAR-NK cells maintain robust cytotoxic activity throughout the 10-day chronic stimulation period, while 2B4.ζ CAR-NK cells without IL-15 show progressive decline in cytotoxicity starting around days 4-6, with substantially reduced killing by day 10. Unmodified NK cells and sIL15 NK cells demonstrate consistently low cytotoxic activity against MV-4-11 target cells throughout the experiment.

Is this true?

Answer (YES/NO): NO